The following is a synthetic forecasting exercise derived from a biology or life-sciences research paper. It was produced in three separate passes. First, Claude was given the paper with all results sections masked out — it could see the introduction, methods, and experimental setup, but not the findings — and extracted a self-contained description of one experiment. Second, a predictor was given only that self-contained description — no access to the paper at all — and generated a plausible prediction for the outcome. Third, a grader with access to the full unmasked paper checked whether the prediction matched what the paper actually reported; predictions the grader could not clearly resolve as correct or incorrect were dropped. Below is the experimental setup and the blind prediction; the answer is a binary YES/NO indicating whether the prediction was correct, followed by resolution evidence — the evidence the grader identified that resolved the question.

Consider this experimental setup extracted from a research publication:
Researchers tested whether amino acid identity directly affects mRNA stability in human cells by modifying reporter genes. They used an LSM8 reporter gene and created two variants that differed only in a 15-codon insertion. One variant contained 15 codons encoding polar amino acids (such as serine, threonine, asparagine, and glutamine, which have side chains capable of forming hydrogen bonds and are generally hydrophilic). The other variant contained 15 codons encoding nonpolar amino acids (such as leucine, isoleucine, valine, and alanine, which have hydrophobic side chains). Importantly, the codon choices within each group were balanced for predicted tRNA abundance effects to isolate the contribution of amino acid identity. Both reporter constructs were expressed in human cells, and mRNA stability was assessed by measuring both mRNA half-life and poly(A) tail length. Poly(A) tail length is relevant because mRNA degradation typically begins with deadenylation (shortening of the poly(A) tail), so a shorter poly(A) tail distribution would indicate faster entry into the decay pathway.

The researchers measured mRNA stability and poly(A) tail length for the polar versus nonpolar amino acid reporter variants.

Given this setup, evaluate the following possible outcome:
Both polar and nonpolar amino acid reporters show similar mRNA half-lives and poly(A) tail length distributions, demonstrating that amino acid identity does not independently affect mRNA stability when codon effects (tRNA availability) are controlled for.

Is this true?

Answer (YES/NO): NO